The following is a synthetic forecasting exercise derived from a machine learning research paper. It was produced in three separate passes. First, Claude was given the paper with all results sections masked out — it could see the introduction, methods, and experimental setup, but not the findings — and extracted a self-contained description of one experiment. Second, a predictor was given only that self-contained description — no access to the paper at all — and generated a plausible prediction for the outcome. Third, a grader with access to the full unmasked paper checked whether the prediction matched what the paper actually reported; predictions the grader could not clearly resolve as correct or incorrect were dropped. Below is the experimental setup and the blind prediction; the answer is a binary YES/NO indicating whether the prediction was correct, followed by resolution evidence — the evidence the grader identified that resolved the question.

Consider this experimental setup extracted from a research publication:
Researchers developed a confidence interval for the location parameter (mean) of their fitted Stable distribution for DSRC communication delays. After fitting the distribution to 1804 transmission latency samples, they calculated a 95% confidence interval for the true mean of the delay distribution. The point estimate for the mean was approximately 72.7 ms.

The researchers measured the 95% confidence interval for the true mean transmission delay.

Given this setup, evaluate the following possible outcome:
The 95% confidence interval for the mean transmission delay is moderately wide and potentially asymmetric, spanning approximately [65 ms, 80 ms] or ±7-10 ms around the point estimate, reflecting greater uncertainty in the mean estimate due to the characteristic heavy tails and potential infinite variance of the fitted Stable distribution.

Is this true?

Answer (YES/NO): NO